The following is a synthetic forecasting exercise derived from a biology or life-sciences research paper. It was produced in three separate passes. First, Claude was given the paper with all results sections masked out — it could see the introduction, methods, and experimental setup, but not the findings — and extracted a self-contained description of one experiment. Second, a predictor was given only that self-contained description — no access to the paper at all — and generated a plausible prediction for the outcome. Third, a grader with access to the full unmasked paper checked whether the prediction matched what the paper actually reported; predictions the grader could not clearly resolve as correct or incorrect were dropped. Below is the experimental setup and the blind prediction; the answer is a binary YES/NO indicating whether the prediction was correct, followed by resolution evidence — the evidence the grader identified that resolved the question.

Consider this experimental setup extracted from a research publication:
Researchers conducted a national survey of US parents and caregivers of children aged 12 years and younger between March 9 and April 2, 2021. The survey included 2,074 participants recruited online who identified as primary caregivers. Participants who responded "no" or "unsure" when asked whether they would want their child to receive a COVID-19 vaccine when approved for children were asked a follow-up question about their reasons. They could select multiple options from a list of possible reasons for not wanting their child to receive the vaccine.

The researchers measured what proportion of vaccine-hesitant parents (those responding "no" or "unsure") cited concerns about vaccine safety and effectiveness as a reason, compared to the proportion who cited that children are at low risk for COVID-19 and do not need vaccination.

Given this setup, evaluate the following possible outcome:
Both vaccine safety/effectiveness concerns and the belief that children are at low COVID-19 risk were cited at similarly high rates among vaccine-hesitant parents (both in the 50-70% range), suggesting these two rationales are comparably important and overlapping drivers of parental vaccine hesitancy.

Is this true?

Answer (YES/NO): NO